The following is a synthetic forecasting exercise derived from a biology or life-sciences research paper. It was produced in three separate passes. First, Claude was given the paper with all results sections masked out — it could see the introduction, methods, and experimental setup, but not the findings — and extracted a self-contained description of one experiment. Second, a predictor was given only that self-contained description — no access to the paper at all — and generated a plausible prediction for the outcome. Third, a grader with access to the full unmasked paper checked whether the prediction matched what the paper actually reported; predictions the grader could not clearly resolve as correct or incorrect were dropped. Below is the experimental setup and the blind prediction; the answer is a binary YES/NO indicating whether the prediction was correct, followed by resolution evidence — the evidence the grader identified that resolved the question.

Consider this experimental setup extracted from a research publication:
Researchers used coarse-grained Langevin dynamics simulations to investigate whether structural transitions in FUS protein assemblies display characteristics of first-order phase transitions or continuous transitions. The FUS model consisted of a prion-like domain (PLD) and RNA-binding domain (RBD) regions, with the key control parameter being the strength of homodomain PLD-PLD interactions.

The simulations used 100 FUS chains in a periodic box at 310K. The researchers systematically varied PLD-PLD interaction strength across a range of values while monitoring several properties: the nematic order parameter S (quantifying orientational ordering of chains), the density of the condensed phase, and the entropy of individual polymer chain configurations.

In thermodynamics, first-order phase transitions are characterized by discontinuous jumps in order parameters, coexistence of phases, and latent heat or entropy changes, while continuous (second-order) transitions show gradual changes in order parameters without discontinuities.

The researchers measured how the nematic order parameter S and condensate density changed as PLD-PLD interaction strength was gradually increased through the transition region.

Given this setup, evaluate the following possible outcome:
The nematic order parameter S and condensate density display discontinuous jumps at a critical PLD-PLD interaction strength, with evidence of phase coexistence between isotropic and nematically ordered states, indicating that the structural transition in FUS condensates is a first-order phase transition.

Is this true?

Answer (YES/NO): YES